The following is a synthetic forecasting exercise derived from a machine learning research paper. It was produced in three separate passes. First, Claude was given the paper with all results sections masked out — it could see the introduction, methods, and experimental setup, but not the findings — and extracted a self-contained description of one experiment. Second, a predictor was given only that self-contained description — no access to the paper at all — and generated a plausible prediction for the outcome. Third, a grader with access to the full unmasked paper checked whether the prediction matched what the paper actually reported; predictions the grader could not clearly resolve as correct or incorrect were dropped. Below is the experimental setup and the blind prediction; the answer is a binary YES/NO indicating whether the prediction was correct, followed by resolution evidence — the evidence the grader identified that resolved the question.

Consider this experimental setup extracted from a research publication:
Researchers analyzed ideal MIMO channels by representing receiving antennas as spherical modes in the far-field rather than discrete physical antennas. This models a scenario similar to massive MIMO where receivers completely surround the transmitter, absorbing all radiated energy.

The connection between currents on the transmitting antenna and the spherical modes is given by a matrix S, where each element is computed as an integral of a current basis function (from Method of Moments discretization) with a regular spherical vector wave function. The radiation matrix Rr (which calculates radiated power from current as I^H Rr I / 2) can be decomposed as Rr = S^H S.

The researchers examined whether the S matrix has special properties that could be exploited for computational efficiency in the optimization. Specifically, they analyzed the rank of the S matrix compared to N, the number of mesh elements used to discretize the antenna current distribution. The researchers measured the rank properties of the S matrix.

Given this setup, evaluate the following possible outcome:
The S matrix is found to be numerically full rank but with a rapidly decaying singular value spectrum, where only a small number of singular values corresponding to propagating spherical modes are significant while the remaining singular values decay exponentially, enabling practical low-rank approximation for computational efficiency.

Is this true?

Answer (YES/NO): NO